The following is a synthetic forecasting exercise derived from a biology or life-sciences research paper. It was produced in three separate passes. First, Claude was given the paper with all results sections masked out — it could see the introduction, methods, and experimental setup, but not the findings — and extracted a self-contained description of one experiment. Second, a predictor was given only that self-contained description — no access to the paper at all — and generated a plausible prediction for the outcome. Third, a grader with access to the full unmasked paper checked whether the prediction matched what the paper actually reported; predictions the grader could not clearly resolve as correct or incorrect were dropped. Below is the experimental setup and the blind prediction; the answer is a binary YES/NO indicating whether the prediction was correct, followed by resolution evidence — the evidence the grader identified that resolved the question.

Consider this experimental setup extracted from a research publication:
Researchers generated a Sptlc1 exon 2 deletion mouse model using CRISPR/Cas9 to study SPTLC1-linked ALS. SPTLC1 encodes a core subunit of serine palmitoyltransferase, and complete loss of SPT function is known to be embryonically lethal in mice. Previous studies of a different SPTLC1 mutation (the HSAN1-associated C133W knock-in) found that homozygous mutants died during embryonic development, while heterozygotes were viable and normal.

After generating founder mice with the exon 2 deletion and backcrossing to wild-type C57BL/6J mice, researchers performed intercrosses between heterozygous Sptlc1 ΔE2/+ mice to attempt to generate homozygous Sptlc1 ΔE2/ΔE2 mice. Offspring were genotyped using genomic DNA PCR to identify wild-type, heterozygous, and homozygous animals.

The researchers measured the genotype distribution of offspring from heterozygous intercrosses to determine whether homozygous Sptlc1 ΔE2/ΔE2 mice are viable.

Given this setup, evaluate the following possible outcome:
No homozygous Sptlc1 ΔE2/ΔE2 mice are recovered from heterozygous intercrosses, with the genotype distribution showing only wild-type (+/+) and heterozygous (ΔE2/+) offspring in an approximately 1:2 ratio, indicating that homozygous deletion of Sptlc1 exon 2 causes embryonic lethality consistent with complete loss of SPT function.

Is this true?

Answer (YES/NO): NO